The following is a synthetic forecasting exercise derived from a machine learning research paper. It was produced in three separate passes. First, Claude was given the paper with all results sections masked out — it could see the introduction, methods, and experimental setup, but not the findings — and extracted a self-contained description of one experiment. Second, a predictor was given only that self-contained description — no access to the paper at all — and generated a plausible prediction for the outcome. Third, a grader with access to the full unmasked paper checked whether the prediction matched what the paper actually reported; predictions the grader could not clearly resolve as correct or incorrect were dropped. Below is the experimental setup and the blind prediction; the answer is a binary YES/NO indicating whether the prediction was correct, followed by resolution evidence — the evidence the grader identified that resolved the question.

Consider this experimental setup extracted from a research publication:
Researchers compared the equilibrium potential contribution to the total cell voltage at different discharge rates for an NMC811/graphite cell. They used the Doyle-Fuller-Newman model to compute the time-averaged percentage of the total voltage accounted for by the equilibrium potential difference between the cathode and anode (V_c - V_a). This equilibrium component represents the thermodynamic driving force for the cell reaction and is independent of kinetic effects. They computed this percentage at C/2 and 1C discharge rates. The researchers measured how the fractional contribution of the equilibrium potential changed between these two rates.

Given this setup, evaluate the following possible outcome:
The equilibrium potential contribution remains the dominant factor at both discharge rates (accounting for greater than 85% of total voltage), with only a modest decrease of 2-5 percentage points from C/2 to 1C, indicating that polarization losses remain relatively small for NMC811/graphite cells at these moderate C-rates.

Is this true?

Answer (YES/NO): YES